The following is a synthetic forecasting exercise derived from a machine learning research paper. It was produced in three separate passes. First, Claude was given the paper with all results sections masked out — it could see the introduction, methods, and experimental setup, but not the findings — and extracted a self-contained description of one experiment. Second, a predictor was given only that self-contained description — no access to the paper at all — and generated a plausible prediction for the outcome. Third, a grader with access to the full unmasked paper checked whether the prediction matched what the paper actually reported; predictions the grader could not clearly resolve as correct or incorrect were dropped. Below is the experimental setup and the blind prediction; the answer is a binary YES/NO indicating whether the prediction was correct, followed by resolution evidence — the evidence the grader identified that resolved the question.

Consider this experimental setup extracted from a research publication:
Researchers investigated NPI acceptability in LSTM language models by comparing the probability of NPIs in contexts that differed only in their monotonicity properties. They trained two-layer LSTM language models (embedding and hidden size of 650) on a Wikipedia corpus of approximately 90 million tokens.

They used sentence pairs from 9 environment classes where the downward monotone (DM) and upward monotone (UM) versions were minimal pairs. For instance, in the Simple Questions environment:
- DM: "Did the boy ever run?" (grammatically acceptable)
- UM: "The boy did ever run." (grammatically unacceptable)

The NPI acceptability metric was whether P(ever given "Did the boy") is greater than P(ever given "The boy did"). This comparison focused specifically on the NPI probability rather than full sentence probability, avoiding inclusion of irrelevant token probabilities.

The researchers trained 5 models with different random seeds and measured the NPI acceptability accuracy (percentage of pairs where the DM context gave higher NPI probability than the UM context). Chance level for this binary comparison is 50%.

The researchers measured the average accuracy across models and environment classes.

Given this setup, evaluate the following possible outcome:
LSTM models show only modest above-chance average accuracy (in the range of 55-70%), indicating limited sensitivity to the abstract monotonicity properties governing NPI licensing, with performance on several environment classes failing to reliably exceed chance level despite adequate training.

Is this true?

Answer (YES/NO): NO